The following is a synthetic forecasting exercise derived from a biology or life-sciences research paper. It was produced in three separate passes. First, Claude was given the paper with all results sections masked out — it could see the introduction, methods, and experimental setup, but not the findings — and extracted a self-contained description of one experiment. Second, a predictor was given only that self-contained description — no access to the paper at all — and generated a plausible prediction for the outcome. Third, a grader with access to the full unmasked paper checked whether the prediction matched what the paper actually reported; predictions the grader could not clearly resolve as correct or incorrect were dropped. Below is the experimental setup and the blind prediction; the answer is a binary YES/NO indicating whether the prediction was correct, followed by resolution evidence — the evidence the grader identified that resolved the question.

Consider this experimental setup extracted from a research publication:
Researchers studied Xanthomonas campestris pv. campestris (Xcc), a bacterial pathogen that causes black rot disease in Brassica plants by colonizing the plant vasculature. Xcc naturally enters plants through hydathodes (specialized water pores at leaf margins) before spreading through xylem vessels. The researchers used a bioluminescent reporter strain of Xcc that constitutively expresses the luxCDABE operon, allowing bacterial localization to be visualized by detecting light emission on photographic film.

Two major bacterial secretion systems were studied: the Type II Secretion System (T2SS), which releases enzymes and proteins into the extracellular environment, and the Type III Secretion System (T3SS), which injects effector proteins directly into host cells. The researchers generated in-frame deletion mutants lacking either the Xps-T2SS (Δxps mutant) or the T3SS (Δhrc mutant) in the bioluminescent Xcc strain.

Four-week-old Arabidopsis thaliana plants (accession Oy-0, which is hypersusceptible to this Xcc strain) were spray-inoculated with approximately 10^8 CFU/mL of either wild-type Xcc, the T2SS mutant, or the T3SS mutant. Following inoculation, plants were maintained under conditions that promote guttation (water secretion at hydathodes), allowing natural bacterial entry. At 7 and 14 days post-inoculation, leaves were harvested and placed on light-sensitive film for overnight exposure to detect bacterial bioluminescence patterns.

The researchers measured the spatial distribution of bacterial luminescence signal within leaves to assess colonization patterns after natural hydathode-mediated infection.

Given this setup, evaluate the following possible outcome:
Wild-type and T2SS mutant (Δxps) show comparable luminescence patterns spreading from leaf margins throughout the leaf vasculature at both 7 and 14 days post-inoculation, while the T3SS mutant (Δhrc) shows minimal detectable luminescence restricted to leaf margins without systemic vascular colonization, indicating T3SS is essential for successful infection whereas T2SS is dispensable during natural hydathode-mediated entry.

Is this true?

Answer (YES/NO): NO